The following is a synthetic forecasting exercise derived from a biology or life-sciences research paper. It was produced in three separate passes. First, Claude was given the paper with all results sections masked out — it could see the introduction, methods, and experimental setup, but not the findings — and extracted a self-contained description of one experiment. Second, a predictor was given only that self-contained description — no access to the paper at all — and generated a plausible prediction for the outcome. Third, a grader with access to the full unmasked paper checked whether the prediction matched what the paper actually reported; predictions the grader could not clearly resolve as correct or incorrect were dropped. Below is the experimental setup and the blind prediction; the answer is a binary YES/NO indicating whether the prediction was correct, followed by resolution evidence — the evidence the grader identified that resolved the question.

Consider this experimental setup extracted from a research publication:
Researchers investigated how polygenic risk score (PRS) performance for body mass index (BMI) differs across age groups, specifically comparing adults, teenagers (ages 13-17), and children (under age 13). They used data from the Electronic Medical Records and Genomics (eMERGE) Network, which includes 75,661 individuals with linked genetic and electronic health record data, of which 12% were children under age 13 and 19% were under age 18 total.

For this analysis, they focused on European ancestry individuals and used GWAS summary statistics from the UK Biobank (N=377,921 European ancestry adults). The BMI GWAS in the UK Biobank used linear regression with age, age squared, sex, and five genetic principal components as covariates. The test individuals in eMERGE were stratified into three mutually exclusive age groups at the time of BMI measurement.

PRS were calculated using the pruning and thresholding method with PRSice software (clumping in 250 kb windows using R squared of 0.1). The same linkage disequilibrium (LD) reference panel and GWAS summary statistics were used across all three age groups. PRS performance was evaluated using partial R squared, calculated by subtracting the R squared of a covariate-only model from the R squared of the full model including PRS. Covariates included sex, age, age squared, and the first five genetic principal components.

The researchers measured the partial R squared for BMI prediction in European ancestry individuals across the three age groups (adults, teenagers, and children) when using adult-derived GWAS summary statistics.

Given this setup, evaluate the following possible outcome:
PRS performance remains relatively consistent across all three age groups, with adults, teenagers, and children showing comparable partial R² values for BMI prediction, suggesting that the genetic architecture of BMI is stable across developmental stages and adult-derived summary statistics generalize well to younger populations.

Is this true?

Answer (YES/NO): NO